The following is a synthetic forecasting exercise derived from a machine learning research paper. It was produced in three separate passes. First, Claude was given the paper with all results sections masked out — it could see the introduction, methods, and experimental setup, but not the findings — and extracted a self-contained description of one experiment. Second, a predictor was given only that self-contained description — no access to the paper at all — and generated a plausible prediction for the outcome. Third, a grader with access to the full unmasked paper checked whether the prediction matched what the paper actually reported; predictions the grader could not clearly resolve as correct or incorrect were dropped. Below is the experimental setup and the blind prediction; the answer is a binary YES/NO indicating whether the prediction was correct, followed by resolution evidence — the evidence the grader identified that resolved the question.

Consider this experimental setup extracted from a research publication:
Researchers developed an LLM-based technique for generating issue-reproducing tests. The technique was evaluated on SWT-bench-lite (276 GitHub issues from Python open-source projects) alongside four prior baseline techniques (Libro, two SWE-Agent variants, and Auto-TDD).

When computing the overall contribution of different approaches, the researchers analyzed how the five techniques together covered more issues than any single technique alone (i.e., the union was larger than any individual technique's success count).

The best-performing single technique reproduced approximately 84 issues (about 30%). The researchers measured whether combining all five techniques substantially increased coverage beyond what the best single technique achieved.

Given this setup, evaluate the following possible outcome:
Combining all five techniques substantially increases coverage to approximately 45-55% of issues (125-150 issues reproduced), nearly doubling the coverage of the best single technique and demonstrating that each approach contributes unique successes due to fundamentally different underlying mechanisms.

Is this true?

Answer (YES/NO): NO